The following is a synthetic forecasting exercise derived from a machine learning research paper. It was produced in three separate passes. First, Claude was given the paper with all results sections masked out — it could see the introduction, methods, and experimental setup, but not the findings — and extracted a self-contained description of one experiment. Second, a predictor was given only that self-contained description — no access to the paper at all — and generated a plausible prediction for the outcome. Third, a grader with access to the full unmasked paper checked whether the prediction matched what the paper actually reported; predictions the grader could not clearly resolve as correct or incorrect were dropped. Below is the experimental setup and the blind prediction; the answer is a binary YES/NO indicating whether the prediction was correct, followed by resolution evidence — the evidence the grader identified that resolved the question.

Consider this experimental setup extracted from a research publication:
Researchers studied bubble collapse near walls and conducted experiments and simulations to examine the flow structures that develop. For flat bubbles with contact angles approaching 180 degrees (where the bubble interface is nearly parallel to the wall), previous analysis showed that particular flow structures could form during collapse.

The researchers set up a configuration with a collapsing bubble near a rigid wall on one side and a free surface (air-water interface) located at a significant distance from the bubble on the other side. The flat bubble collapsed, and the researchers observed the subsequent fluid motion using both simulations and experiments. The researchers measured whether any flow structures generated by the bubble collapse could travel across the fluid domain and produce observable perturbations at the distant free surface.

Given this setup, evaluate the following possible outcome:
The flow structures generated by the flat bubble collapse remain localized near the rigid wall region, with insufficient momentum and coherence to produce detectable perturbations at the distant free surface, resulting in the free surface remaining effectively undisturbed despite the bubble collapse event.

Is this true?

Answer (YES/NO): NO